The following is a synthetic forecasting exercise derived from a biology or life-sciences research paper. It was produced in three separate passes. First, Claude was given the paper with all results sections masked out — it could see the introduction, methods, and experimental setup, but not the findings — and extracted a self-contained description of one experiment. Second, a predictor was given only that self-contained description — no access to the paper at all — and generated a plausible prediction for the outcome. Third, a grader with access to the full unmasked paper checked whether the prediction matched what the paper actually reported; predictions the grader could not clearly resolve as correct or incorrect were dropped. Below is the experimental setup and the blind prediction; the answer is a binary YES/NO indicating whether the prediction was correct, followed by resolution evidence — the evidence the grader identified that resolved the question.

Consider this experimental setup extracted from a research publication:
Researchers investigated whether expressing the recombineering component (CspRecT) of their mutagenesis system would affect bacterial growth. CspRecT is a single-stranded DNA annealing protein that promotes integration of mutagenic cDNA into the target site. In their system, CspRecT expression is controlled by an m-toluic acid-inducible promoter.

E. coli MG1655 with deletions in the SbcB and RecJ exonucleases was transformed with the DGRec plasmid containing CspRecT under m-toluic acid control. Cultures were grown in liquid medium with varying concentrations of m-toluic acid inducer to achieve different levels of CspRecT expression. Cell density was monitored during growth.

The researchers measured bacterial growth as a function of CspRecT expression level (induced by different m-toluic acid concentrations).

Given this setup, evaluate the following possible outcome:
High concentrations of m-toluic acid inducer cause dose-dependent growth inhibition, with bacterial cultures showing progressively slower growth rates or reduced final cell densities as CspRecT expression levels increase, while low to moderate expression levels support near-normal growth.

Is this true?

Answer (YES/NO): YES